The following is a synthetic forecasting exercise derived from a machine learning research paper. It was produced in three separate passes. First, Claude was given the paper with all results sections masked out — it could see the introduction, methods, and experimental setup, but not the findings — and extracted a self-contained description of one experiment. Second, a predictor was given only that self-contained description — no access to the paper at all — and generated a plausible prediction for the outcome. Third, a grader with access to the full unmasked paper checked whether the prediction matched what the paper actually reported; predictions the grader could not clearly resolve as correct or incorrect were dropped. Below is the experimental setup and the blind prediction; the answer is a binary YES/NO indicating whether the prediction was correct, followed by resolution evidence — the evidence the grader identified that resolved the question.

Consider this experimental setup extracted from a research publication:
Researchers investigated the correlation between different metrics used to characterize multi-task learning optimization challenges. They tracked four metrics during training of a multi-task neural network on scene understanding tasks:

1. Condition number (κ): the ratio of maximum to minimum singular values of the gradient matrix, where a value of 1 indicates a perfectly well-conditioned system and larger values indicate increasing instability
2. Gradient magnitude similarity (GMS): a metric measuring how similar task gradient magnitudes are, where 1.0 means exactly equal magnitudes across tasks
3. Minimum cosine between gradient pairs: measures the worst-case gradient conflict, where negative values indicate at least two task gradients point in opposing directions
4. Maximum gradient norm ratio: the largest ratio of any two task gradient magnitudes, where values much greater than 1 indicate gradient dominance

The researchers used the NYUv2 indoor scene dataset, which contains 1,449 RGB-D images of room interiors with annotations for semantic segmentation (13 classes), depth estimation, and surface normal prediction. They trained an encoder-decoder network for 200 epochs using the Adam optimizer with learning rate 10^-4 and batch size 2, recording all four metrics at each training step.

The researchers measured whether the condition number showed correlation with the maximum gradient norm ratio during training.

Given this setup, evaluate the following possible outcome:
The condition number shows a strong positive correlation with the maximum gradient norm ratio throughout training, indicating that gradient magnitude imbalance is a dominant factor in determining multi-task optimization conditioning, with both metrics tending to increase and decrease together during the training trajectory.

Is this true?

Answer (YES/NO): NO